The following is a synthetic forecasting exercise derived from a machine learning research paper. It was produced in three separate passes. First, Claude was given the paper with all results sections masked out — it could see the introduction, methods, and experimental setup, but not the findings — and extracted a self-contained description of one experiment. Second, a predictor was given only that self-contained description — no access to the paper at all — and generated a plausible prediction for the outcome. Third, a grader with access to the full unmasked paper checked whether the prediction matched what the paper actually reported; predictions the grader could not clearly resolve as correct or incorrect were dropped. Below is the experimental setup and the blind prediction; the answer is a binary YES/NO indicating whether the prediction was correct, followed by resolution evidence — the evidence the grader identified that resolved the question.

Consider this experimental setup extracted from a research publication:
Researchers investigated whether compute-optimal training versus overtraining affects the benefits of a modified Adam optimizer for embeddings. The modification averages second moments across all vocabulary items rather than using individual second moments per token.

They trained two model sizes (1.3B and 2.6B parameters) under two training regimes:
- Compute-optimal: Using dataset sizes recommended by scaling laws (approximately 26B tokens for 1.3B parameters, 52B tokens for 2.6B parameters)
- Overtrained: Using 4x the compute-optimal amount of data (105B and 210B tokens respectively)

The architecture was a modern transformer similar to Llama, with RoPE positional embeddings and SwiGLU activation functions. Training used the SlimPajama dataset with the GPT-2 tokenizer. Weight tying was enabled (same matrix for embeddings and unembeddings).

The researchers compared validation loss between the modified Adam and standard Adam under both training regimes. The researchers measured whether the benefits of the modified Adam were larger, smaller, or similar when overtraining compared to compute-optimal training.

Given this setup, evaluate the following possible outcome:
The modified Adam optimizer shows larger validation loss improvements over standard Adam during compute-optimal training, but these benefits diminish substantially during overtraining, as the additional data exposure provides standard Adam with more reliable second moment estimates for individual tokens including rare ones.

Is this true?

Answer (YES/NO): NO